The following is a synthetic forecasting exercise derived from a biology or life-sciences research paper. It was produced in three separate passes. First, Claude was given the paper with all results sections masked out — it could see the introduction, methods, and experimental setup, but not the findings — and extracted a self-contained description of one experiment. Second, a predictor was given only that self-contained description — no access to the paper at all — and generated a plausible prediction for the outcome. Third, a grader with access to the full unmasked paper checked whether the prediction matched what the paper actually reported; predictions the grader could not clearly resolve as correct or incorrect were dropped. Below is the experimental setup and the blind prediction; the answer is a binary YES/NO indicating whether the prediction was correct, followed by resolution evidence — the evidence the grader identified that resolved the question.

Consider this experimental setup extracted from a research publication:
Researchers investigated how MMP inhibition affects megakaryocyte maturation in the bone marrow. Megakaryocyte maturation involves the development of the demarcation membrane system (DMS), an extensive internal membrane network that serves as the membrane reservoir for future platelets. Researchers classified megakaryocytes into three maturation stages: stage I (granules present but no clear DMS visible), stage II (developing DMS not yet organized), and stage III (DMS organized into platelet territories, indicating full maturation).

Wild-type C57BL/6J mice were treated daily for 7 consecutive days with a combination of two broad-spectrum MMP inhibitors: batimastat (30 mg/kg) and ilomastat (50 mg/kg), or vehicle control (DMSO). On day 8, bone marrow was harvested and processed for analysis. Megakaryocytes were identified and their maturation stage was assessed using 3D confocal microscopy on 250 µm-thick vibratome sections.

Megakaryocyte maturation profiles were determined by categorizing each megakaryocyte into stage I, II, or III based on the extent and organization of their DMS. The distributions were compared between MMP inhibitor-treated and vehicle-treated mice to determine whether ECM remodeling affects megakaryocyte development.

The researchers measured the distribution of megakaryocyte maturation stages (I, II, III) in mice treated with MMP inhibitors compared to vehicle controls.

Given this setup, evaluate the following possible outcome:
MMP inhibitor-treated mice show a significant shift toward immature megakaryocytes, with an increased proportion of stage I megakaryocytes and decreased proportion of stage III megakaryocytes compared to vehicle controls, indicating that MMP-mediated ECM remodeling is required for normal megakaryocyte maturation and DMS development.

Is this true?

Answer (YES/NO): NO